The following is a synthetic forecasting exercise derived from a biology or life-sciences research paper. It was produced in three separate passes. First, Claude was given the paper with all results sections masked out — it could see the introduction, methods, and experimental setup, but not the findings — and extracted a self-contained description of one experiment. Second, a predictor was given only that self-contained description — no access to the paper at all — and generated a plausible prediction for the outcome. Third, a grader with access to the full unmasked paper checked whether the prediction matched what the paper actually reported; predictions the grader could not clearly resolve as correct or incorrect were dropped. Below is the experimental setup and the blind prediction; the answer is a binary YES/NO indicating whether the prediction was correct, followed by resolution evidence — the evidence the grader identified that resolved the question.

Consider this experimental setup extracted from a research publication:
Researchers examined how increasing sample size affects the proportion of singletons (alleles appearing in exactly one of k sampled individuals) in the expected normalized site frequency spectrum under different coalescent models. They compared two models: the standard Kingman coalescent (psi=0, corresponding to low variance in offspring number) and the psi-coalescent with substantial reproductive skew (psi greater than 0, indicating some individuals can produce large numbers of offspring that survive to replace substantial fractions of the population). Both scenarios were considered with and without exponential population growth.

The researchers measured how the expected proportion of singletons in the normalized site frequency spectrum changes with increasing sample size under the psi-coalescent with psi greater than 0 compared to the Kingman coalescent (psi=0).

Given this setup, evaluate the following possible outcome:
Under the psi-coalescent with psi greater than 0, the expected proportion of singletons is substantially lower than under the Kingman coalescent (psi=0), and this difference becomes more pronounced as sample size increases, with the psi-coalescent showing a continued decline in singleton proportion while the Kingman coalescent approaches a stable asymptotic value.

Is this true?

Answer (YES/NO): NO